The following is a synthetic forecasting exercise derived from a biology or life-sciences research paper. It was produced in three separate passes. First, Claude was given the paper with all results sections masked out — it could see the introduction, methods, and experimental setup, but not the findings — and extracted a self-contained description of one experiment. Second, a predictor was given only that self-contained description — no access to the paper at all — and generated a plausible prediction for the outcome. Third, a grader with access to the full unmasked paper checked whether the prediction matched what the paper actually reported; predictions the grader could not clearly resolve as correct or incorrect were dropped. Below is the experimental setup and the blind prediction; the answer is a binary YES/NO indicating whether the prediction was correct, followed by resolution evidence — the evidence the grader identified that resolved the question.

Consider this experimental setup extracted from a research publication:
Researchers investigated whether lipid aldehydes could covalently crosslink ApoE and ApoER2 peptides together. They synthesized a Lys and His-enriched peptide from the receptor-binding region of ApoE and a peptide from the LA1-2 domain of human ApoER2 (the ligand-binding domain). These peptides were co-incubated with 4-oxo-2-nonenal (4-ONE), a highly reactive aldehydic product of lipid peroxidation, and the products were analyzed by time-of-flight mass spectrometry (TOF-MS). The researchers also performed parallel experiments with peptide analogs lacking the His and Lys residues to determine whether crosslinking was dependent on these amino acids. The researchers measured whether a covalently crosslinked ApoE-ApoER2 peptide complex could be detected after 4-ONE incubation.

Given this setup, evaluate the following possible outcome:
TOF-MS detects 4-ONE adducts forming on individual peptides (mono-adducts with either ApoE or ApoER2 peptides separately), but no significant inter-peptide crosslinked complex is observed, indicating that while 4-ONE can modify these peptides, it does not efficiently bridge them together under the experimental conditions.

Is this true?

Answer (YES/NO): NO